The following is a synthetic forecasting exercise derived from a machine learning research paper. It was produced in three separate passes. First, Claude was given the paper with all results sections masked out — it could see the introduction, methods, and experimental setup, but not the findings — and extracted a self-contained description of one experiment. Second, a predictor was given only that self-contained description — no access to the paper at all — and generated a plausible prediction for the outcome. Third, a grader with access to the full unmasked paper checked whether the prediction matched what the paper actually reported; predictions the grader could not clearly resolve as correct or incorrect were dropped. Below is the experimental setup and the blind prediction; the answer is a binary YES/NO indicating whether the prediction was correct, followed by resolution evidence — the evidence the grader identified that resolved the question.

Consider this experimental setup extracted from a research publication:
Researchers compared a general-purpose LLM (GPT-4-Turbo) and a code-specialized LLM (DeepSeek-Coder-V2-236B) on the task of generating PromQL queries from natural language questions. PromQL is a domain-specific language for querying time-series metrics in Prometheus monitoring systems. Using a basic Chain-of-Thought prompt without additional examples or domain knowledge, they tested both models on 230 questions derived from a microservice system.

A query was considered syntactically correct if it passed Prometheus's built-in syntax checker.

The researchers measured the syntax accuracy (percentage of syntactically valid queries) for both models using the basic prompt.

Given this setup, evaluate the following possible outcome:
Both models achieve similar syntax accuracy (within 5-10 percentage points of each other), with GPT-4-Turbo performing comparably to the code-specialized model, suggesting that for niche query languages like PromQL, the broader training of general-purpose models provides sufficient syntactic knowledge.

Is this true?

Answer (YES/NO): YES